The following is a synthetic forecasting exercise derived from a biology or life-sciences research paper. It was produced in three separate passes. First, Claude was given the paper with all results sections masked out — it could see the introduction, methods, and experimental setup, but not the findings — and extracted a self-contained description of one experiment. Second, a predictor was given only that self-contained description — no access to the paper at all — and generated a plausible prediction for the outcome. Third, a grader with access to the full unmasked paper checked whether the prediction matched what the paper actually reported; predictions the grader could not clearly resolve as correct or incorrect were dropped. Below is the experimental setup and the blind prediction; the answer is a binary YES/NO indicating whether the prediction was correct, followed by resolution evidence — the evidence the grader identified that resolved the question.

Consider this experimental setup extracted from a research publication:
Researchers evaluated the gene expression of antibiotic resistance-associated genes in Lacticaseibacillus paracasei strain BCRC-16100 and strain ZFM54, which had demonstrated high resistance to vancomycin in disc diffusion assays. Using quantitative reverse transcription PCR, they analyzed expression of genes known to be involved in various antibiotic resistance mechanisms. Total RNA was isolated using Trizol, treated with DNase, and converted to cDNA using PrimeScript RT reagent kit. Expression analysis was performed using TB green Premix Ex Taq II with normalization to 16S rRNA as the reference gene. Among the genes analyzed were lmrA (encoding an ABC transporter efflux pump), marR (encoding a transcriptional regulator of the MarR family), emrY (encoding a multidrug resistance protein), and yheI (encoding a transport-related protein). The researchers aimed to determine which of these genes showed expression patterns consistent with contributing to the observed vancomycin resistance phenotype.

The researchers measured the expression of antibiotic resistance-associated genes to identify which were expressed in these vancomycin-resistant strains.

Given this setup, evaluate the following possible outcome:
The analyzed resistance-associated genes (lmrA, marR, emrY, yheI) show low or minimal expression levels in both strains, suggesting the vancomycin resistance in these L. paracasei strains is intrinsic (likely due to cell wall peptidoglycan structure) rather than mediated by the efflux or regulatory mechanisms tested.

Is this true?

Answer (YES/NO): NO